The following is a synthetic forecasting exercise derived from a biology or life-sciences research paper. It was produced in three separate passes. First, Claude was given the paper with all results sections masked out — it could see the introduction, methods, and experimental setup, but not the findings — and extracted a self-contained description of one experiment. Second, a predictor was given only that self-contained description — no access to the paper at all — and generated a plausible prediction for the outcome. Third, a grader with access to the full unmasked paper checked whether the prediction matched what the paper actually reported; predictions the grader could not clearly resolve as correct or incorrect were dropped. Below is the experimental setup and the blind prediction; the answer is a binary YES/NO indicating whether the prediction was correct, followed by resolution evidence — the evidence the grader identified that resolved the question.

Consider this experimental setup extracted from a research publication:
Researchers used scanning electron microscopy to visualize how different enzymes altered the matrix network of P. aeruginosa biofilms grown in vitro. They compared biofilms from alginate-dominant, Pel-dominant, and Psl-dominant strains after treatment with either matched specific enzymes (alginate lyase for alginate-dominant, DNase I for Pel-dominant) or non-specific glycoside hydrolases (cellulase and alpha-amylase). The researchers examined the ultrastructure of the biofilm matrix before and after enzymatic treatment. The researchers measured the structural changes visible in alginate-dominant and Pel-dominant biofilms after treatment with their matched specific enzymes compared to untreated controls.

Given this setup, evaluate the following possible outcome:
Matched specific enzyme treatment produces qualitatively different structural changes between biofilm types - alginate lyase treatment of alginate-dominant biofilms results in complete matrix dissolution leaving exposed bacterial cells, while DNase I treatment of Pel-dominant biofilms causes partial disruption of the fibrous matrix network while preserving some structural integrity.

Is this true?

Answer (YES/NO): NO